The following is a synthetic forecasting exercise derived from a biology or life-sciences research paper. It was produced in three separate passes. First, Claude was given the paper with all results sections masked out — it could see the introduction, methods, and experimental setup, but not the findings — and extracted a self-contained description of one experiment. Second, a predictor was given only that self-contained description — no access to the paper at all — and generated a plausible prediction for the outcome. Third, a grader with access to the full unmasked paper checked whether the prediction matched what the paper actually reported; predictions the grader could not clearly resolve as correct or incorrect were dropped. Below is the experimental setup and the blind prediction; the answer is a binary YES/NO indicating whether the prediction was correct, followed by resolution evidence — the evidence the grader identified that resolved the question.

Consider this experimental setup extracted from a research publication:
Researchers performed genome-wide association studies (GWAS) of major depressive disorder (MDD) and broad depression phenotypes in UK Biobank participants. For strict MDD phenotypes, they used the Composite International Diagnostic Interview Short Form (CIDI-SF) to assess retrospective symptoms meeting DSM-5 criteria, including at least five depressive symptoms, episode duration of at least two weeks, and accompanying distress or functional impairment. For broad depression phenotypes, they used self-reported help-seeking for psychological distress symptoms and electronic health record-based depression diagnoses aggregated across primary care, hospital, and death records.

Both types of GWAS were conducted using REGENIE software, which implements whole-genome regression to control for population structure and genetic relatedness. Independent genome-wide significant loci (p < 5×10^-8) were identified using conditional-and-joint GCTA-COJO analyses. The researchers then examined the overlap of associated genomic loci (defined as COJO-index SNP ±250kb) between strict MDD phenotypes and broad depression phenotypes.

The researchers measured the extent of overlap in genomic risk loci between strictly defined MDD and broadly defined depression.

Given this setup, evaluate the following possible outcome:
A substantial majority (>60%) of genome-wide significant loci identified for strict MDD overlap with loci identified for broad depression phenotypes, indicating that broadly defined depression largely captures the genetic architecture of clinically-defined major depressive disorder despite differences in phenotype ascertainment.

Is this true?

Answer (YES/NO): NO